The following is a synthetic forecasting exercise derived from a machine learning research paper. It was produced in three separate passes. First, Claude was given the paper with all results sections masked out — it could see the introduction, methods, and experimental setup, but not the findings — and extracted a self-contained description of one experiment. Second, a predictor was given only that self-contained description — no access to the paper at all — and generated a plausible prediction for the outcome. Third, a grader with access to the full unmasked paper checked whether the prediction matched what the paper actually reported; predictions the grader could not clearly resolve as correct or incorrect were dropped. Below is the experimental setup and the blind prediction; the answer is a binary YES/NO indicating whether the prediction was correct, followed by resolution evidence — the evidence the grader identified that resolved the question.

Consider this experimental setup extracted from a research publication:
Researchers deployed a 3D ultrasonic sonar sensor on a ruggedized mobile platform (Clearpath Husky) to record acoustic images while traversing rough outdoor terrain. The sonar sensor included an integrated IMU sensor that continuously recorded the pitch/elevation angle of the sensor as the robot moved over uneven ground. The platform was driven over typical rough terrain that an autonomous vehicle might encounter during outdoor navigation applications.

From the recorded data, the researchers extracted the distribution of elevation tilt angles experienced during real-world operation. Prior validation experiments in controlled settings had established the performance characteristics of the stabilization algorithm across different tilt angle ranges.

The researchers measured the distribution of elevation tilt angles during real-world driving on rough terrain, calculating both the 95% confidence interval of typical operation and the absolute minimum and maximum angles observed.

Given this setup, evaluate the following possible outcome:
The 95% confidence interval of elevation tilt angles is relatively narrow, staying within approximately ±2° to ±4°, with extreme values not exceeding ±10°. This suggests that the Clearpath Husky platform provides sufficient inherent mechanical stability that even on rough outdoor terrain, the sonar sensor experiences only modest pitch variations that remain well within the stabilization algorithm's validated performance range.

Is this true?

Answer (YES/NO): NO